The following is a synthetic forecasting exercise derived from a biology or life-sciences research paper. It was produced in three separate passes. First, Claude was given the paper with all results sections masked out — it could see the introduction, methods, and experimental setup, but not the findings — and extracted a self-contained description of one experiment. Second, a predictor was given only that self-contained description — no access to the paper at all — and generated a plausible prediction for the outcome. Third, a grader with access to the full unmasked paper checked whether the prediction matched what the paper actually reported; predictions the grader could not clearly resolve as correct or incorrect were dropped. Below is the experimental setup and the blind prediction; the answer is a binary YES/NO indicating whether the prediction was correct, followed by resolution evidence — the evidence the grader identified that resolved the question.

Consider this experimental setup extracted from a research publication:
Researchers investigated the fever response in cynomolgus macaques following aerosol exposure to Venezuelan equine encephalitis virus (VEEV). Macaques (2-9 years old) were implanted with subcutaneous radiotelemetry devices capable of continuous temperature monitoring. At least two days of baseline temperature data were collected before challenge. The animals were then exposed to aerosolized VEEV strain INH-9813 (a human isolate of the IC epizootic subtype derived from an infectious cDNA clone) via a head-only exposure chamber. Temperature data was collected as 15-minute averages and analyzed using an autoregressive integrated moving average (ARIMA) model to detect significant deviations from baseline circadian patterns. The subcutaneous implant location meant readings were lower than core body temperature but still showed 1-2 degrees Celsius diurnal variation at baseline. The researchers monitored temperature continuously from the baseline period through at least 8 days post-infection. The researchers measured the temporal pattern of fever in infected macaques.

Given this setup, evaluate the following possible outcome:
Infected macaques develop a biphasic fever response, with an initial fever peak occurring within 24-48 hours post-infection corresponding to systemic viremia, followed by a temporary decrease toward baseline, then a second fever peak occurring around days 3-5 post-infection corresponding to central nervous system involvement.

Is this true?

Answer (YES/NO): NO